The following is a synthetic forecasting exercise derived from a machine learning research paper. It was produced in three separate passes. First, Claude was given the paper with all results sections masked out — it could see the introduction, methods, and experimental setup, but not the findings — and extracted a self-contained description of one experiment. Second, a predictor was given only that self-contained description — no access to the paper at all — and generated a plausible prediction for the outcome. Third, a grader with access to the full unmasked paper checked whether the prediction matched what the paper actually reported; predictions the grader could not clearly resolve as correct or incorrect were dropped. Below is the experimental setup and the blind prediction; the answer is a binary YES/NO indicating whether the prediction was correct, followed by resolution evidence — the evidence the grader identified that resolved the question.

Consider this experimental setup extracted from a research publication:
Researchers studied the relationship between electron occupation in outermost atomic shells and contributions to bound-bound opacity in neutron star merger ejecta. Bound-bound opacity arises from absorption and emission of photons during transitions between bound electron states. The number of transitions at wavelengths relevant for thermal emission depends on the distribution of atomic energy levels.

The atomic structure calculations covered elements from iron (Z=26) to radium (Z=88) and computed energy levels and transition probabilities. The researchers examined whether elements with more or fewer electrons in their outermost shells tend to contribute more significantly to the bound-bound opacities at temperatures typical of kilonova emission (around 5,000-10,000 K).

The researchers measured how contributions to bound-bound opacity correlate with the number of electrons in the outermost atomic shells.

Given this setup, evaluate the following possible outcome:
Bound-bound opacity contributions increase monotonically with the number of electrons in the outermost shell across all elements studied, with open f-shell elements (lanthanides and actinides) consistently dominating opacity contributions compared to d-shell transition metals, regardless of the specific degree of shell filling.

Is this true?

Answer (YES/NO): NO